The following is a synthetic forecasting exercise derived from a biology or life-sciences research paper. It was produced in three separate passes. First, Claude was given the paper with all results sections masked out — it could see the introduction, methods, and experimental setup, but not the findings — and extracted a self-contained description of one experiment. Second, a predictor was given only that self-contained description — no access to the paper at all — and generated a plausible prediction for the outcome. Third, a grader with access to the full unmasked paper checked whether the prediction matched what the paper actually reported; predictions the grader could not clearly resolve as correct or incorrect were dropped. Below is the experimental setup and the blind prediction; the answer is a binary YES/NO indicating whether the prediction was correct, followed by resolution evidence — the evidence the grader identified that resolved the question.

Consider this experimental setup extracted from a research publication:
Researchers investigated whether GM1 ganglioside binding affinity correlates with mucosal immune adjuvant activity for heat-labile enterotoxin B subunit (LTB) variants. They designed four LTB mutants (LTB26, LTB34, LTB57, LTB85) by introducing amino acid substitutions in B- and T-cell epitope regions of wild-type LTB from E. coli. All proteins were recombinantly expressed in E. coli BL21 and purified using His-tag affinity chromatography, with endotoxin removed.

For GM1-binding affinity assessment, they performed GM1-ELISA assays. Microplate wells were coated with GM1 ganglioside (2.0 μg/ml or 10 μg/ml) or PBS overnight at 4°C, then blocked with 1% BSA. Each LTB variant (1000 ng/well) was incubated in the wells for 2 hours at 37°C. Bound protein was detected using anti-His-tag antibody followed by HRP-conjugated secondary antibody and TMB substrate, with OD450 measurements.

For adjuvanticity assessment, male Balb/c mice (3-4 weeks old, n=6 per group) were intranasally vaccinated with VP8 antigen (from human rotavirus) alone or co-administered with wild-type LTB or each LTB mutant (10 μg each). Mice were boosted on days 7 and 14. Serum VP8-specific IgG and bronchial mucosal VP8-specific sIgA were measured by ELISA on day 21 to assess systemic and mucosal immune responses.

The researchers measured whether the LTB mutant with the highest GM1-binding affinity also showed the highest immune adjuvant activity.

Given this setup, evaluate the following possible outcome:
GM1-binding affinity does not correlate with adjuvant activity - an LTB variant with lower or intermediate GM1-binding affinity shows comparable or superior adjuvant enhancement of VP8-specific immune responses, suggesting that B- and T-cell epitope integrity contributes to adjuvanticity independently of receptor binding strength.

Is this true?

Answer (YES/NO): YES